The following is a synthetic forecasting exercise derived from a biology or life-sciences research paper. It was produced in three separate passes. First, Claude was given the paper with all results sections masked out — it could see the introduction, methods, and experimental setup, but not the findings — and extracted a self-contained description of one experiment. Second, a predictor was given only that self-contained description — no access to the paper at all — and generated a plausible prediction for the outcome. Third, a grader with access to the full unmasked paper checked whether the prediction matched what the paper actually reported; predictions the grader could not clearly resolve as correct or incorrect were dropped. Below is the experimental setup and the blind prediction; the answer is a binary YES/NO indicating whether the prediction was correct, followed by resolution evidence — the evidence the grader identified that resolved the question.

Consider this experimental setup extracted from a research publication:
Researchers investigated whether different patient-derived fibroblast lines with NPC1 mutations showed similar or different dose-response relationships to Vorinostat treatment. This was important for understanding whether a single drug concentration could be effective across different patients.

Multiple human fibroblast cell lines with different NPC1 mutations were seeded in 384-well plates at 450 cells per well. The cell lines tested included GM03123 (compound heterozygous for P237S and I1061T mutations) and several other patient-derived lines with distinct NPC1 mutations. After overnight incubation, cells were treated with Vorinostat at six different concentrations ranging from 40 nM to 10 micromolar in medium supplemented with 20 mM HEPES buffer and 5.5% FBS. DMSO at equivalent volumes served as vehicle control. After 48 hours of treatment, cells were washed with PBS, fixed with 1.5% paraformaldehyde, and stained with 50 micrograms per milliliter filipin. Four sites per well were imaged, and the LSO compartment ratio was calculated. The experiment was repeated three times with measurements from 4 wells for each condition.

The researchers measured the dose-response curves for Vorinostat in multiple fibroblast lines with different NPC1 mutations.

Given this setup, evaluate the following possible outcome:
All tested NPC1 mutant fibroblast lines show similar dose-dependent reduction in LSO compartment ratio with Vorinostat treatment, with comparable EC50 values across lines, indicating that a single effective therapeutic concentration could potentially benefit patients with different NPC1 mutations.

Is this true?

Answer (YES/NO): NO